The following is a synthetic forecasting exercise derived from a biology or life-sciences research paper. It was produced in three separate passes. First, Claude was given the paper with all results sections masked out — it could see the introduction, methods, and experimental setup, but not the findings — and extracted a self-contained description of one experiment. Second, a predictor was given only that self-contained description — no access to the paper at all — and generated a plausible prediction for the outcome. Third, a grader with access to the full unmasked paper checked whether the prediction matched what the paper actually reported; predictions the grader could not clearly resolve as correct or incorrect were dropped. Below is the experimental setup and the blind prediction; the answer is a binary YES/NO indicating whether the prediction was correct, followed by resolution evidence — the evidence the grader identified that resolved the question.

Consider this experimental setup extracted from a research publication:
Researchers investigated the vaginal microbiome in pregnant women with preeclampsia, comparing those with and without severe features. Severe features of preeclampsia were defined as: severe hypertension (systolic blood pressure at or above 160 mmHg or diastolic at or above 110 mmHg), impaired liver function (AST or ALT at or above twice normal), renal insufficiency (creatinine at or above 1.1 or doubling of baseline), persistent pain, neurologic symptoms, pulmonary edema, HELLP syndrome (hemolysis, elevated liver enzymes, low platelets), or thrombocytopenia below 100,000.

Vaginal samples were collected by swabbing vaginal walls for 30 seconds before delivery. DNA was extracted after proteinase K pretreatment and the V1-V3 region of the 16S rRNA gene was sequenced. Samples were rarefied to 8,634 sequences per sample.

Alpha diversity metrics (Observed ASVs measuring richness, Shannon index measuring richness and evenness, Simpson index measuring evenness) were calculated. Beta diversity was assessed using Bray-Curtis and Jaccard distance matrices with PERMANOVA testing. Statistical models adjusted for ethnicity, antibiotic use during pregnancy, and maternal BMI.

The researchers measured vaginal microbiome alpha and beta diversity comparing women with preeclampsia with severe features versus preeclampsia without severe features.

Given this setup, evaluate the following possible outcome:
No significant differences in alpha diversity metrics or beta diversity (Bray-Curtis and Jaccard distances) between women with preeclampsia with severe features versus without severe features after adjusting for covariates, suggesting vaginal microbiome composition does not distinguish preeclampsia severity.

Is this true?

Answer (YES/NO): YES